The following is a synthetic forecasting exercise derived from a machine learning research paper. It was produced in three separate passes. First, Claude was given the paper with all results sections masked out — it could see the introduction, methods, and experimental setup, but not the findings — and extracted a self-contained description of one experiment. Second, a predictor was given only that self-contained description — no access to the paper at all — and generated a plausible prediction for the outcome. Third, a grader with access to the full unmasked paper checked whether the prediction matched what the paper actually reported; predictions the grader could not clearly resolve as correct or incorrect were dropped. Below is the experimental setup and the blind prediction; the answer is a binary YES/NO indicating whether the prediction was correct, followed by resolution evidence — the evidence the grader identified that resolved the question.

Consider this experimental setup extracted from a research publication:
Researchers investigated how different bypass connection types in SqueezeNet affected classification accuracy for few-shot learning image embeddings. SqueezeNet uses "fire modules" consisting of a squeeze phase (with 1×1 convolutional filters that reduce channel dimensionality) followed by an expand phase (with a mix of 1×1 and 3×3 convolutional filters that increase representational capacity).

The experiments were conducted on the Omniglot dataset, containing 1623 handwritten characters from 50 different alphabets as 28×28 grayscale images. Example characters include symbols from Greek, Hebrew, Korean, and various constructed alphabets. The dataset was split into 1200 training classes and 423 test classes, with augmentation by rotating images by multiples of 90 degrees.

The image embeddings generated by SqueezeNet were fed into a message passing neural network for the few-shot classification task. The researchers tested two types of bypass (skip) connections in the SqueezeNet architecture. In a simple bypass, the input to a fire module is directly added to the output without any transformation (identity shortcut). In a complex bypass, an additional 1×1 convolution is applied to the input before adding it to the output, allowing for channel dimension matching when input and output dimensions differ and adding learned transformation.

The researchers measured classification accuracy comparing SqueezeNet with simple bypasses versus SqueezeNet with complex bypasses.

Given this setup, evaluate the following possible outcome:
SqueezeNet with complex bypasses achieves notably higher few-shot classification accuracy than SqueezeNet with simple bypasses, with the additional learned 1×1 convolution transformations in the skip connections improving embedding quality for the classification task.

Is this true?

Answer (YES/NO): NO